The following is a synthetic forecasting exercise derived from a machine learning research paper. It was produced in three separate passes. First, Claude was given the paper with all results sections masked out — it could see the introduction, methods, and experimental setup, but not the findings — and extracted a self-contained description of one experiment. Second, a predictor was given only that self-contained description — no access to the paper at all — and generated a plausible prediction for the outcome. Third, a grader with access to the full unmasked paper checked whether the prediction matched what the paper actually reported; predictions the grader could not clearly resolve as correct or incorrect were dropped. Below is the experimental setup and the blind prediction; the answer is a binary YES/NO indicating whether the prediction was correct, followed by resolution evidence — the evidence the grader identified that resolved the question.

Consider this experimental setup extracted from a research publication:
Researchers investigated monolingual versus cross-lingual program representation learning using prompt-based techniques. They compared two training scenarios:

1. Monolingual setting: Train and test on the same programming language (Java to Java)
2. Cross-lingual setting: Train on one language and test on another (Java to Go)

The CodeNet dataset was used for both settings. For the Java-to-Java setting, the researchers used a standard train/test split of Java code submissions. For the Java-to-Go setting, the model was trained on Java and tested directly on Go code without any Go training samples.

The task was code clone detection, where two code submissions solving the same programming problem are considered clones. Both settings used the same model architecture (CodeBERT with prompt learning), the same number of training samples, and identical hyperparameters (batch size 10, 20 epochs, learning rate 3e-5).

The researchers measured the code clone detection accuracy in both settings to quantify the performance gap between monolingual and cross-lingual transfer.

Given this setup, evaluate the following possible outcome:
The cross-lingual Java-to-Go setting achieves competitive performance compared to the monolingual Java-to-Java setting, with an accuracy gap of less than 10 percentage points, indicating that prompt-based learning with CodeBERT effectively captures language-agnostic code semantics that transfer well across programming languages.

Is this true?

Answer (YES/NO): YES